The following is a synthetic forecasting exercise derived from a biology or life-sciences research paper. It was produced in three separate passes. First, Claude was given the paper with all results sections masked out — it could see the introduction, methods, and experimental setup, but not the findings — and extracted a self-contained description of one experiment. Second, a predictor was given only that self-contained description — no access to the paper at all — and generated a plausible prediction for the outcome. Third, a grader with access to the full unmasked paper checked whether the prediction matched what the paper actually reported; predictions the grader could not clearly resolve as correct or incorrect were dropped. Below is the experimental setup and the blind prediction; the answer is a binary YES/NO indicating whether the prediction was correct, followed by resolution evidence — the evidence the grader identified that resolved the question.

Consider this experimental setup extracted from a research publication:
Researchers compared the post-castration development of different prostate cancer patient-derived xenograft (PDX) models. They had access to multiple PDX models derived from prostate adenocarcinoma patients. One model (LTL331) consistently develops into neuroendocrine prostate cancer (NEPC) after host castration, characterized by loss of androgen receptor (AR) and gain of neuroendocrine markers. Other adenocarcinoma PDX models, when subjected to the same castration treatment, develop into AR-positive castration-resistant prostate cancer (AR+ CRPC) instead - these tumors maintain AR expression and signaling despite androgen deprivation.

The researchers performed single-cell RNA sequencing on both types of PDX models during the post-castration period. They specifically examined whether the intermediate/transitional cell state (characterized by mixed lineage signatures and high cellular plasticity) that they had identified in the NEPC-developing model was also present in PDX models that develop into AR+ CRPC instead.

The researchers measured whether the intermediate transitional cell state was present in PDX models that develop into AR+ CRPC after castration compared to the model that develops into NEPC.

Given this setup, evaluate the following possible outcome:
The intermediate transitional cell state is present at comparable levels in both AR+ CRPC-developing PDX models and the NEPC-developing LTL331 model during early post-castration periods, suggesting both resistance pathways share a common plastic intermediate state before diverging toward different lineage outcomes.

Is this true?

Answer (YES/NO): NO